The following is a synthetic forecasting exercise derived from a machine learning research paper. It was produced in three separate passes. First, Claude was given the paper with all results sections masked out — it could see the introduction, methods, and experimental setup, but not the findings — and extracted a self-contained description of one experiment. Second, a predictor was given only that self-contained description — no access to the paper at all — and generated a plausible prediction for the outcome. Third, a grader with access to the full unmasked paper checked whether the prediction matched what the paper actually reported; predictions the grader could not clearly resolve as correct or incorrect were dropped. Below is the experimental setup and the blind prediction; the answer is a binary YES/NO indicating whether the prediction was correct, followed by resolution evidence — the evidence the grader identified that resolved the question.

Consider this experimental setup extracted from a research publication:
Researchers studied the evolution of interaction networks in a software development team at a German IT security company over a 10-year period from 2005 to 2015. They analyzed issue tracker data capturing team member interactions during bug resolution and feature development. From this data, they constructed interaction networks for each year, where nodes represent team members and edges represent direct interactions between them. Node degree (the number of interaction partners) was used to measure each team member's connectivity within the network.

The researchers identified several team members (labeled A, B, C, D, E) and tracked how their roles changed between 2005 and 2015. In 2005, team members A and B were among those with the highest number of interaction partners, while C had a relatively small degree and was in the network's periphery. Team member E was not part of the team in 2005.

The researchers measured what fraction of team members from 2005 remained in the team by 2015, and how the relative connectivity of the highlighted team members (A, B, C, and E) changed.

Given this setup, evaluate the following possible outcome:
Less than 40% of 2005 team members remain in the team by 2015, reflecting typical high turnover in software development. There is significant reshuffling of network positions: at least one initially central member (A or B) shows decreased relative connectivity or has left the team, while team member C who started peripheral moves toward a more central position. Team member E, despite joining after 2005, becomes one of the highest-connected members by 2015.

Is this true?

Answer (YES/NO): YES